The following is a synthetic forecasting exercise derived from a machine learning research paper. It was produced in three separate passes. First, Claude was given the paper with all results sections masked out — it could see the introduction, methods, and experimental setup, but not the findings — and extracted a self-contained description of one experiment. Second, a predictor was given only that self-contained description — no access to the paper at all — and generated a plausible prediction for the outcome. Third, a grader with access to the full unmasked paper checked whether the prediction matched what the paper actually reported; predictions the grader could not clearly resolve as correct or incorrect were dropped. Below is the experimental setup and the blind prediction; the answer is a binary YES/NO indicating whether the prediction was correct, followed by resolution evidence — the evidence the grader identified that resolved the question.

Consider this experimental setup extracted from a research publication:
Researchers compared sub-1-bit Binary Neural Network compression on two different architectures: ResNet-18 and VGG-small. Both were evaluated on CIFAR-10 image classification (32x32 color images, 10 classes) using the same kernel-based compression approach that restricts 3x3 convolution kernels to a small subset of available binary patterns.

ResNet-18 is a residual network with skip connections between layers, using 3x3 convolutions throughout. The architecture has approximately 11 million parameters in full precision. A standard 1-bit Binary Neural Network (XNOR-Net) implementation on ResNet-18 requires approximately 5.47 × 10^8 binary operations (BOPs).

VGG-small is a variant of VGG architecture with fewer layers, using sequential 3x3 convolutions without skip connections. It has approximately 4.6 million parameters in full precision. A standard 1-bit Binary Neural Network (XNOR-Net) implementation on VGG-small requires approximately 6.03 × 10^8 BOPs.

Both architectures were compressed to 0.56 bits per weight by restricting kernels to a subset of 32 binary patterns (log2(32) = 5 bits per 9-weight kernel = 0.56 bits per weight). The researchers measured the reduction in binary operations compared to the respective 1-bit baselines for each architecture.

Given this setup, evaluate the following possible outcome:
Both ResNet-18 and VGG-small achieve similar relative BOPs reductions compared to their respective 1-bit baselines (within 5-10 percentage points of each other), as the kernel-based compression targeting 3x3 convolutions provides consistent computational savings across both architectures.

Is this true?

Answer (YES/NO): NO